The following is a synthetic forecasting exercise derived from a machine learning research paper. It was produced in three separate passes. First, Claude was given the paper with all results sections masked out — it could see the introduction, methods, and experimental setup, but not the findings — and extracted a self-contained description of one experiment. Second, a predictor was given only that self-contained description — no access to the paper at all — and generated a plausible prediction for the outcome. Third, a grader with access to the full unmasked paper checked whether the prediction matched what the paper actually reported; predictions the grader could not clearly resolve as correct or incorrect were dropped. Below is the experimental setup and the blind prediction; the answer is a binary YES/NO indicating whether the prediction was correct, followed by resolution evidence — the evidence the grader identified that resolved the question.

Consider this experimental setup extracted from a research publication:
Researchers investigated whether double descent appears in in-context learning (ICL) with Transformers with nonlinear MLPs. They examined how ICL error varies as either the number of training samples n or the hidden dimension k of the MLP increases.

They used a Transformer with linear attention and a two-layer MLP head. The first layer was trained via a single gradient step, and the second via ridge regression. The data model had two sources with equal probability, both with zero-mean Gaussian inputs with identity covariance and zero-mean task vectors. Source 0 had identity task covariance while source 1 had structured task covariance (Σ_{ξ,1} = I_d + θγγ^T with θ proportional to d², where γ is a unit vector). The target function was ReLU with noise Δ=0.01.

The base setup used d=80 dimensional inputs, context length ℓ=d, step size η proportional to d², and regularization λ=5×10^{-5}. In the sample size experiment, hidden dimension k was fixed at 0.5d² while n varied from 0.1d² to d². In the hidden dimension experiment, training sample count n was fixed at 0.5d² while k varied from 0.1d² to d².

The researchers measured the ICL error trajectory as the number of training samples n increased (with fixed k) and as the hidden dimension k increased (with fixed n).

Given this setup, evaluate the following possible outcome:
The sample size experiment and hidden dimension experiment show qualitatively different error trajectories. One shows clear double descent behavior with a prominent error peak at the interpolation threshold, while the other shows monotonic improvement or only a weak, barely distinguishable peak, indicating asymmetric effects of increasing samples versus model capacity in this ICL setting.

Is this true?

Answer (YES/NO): NO